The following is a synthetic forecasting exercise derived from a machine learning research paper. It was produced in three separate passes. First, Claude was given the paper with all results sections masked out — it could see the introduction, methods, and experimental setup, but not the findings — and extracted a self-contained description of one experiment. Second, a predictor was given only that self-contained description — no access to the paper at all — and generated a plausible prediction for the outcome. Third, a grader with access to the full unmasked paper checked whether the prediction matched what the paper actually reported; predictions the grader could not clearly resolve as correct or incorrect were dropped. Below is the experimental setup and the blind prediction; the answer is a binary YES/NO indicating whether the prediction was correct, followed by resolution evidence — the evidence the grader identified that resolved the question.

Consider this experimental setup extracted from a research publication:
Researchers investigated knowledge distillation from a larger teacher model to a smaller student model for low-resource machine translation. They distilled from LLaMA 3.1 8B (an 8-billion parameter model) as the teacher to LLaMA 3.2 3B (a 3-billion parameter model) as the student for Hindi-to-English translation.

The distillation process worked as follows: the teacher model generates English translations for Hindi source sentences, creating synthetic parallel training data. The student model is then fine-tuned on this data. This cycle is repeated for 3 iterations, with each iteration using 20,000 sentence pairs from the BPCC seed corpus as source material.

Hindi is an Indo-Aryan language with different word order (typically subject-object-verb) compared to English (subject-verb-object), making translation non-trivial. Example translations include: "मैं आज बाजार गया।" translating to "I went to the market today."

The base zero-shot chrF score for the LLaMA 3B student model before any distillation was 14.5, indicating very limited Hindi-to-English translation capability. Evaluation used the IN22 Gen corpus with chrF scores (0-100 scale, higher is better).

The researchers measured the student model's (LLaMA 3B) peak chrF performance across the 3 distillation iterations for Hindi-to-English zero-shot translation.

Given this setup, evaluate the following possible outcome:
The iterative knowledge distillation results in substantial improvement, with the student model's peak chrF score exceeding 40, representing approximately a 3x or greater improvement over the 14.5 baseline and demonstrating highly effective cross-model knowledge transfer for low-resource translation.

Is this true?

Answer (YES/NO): YES